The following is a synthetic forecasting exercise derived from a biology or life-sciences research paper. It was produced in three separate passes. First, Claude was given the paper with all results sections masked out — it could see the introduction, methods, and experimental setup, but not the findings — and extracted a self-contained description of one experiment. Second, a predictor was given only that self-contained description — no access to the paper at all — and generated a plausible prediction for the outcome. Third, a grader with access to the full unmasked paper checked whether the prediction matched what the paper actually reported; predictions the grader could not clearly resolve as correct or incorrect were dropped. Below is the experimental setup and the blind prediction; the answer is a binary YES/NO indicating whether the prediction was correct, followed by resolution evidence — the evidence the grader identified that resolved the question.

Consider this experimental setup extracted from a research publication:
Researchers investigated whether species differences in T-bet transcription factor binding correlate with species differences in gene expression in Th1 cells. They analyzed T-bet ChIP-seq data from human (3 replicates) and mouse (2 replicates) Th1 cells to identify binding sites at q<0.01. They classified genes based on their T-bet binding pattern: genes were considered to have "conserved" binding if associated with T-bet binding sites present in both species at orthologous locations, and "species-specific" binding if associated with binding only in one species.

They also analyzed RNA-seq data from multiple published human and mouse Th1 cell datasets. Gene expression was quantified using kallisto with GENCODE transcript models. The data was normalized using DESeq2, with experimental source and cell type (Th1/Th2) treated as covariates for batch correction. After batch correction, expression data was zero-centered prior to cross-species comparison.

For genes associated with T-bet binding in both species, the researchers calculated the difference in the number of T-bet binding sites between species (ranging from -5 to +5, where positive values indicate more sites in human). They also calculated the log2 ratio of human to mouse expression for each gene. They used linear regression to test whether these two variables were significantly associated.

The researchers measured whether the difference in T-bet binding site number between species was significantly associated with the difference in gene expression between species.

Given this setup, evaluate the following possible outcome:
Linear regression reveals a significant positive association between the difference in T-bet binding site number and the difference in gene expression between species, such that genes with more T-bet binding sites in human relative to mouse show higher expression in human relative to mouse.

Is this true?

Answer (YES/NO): YES